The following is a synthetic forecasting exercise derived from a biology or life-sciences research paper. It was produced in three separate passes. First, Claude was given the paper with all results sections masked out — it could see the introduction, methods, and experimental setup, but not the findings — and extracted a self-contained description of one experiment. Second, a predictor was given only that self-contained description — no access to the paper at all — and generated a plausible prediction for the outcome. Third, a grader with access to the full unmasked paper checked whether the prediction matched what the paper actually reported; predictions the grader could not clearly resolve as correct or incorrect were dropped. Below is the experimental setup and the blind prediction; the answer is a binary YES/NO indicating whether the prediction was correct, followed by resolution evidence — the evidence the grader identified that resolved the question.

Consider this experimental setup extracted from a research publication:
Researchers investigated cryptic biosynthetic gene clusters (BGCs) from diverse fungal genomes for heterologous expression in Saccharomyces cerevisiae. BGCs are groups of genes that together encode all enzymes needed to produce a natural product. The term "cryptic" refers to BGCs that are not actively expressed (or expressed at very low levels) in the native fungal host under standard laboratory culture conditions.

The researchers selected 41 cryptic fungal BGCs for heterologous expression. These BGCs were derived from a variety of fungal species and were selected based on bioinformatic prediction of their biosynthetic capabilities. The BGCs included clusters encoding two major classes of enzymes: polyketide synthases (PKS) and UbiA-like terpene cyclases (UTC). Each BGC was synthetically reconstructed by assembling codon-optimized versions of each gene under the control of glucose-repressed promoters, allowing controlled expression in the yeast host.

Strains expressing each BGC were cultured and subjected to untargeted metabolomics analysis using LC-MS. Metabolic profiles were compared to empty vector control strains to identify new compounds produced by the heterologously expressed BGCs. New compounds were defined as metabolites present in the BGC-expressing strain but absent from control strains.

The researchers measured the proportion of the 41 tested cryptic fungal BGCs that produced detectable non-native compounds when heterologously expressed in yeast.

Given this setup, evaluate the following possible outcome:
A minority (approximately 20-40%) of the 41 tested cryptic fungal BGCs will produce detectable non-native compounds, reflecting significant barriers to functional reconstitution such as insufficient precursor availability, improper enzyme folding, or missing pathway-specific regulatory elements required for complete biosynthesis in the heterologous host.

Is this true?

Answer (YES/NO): NO